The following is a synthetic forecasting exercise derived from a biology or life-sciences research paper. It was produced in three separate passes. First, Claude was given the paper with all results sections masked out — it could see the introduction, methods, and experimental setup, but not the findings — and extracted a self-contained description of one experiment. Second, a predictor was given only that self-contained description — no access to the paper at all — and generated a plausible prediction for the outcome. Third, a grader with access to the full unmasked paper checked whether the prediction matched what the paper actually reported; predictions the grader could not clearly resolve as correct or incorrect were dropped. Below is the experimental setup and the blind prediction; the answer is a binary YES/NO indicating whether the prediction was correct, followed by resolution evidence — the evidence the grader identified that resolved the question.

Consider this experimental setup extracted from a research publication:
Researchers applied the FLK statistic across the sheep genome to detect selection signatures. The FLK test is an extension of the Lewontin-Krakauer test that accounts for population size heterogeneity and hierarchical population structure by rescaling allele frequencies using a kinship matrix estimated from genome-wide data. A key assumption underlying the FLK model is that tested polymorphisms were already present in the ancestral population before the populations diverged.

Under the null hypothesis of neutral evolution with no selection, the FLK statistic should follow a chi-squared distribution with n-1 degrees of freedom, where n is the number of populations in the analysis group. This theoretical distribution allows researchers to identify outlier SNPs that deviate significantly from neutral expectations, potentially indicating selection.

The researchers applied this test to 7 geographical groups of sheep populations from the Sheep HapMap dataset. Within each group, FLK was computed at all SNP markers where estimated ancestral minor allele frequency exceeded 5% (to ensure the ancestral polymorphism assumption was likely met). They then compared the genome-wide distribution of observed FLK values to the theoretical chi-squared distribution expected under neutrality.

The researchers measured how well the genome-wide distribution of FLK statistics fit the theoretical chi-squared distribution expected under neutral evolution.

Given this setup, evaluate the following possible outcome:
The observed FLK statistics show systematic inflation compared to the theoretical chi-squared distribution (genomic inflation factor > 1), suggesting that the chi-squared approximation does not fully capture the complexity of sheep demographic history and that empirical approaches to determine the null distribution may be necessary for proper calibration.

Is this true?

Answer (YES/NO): NO